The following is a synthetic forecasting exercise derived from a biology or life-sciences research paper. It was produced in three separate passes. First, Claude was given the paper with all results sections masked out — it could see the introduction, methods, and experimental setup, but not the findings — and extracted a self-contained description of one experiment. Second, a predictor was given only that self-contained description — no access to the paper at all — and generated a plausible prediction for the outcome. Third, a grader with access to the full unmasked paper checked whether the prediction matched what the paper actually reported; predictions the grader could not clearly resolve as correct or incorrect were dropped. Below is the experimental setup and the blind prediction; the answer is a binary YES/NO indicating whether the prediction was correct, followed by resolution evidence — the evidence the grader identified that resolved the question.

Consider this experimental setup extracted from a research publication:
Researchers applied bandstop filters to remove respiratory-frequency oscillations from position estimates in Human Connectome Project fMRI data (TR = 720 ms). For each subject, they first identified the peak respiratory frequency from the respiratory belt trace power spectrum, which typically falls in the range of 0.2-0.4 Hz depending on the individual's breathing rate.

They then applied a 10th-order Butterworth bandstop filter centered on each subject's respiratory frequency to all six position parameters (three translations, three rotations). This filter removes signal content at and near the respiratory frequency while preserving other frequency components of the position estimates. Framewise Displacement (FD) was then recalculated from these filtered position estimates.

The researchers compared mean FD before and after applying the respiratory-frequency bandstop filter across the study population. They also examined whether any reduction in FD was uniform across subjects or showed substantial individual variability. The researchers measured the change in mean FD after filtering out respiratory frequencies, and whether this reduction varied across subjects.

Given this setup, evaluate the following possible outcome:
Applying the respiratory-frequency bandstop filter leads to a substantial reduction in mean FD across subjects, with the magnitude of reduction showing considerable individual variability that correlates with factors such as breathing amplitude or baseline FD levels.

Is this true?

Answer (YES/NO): YES